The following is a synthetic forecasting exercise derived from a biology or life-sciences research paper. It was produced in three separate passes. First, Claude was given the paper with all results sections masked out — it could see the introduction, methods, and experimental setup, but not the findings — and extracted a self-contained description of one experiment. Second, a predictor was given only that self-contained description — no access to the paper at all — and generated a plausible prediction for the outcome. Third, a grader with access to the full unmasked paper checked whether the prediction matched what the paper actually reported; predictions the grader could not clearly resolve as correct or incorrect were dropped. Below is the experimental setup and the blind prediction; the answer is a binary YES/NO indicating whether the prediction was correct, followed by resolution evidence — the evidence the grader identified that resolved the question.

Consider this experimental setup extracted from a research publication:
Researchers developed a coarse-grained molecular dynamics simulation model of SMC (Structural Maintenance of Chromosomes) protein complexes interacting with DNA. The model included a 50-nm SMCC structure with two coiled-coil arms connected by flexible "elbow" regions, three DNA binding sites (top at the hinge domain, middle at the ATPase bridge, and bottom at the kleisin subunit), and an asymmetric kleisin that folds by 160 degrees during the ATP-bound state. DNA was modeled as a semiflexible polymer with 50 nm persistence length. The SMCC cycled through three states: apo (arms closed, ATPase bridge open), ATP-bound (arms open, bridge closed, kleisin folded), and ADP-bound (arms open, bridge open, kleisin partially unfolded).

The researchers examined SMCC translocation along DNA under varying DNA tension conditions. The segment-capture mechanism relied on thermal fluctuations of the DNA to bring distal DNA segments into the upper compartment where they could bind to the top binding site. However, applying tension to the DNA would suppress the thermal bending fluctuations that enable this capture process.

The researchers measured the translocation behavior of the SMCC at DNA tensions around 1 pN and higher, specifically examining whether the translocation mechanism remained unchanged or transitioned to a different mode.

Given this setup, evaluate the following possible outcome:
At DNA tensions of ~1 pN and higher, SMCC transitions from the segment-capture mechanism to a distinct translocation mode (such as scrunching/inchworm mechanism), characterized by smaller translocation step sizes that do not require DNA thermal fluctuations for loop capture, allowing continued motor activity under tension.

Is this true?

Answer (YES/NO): YES